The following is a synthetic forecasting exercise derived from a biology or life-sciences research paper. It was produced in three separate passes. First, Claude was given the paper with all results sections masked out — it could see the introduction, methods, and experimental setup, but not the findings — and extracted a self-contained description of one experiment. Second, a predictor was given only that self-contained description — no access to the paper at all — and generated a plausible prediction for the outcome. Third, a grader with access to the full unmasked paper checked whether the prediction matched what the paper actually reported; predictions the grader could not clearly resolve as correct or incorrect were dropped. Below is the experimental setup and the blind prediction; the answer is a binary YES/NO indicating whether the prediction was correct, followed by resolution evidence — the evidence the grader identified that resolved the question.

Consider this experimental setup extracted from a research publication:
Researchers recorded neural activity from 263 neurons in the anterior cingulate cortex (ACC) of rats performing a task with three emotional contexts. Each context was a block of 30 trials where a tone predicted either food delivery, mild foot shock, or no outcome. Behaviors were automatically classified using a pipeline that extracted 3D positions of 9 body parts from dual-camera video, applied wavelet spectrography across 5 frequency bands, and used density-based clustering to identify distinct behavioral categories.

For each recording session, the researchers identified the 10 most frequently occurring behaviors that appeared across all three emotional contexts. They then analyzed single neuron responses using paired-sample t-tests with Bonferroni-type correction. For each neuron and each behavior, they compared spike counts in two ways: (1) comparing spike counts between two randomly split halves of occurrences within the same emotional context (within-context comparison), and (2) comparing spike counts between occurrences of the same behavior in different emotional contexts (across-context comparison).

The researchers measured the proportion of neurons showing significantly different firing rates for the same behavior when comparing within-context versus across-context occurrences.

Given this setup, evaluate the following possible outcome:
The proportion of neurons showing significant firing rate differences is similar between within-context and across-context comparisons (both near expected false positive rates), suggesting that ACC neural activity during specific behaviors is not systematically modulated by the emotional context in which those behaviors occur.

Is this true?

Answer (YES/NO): NO